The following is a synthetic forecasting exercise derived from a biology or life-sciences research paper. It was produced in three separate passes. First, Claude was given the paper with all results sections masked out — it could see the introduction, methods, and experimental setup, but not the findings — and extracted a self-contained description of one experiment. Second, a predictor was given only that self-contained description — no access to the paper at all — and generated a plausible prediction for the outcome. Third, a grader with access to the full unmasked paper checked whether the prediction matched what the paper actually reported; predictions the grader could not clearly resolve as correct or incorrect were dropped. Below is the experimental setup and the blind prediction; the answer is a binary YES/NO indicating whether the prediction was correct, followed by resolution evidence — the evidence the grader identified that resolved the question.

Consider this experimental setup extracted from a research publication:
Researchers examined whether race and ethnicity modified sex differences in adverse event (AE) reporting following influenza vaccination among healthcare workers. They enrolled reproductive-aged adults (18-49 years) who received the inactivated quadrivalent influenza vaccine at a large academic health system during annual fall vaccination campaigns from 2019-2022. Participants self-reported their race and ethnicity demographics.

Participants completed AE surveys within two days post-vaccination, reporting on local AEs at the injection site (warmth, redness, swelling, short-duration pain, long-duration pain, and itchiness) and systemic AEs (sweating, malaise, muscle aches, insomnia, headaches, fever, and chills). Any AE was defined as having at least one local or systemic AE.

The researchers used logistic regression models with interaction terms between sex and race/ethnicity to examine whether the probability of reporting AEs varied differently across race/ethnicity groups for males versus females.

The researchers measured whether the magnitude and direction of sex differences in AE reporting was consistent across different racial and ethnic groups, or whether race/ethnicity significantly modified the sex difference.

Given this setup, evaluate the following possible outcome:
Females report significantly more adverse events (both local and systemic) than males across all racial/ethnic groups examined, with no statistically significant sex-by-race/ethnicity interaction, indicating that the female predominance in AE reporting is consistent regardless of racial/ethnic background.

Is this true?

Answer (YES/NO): NO